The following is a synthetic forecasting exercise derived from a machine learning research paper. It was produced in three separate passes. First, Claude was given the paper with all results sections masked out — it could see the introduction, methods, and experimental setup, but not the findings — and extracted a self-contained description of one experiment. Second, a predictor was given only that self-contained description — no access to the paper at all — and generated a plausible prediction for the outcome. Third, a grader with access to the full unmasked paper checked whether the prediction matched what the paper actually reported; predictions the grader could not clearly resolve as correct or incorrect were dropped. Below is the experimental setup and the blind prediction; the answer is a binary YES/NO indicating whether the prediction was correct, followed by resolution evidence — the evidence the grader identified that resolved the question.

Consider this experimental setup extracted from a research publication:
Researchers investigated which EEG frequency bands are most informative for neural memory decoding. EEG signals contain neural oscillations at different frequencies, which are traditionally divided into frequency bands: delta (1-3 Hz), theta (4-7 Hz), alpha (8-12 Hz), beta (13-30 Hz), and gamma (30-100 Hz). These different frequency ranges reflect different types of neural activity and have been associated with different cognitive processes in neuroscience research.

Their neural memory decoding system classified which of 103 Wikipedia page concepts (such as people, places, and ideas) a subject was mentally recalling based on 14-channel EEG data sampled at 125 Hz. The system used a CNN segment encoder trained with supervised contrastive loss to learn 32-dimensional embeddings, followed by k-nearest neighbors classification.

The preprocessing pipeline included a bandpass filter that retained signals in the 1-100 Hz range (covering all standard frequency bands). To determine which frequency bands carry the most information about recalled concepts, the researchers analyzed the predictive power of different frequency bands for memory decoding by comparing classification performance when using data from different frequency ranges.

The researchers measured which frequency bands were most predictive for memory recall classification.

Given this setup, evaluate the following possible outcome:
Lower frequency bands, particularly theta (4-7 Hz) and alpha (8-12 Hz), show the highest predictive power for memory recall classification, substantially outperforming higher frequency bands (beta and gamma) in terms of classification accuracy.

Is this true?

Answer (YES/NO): NO